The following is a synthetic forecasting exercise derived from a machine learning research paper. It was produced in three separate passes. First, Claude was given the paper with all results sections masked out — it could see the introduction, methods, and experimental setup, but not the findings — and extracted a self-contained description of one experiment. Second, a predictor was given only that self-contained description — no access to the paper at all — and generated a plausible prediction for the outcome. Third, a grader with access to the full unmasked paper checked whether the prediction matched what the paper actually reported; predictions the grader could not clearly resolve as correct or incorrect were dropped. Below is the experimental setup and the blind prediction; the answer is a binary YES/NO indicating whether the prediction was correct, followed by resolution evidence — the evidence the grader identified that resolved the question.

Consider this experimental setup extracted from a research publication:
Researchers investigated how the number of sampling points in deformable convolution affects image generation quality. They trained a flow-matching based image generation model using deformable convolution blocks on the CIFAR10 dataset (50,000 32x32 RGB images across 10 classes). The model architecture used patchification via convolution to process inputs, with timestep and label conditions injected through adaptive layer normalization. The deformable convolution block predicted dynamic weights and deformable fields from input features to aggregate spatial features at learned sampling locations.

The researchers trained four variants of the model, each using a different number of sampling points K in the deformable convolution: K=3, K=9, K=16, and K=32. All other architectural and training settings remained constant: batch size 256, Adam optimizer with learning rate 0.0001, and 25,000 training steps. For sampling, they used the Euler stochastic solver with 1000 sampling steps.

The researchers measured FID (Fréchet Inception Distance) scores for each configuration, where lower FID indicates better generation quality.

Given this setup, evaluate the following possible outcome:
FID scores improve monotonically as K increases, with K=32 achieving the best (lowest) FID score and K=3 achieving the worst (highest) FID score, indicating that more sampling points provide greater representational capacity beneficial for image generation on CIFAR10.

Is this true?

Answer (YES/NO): YES